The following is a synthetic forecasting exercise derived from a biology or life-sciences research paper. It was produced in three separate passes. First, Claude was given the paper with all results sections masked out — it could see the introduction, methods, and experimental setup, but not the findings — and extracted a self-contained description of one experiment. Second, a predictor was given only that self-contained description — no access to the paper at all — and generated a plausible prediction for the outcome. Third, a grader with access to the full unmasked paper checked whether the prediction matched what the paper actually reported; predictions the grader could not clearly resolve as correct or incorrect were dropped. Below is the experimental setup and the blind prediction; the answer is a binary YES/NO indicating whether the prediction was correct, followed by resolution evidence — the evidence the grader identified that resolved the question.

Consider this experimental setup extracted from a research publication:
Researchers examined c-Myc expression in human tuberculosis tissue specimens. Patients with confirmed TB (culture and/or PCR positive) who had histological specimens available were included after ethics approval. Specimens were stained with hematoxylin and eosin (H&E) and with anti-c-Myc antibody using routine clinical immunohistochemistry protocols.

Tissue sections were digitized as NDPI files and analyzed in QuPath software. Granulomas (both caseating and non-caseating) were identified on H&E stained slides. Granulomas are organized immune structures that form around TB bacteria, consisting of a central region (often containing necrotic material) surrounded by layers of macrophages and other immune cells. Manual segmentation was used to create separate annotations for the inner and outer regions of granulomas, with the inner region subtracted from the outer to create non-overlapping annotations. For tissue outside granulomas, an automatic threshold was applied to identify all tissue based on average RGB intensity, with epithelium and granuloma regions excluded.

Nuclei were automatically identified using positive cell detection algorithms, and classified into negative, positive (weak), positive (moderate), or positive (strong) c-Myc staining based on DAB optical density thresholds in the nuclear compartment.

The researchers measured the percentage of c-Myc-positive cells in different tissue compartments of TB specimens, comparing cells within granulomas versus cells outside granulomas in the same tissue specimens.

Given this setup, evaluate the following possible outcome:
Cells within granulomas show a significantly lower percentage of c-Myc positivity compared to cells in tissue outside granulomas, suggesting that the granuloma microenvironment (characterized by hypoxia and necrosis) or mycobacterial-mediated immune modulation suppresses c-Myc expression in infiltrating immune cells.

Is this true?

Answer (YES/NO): NO